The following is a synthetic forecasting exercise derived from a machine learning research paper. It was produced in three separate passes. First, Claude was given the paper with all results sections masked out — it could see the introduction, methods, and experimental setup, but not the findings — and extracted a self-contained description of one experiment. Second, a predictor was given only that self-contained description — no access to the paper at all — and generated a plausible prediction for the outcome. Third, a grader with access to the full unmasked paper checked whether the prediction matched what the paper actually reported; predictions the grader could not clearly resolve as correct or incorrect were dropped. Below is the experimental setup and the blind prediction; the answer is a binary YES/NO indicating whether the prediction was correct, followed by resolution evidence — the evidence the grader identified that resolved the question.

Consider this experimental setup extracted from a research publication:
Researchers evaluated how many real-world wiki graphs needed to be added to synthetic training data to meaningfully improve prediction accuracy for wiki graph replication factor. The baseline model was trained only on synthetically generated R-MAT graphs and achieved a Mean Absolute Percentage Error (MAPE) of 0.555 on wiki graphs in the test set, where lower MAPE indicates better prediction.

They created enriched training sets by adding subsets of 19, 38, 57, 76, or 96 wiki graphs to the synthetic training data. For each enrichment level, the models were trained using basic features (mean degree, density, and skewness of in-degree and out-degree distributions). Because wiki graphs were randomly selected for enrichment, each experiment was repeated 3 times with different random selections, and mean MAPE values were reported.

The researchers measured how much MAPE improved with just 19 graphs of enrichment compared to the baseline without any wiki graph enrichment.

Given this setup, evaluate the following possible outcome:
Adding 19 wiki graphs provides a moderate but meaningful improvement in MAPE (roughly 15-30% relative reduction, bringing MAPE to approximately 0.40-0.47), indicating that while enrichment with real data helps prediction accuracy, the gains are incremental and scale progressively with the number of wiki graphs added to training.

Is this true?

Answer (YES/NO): NO